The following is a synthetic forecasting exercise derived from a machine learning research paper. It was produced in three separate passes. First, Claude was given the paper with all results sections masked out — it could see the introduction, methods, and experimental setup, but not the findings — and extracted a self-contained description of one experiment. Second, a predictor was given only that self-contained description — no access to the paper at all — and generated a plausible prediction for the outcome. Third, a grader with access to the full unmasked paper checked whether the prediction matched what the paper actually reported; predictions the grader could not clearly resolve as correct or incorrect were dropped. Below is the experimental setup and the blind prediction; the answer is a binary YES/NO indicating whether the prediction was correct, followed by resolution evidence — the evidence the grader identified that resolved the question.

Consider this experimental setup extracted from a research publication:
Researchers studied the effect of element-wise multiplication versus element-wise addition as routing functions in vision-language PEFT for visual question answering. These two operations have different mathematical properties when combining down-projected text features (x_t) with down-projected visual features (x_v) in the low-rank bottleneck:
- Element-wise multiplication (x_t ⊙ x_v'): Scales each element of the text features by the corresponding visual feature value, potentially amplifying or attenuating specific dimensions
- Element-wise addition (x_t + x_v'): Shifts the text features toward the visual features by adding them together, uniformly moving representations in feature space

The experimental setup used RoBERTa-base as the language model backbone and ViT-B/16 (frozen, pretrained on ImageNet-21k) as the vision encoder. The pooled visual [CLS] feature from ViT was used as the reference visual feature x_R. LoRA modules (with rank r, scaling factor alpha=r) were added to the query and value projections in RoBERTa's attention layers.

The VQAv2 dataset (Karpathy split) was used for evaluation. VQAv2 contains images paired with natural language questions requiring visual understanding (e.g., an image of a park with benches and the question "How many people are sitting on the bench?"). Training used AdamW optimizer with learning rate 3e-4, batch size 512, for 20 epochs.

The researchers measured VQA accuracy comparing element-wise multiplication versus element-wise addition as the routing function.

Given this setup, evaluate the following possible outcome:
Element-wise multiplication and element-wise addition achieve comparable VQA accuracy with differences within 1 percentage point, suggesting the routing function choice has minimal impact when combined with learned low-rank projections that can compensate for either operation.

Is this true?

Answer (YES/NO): YES